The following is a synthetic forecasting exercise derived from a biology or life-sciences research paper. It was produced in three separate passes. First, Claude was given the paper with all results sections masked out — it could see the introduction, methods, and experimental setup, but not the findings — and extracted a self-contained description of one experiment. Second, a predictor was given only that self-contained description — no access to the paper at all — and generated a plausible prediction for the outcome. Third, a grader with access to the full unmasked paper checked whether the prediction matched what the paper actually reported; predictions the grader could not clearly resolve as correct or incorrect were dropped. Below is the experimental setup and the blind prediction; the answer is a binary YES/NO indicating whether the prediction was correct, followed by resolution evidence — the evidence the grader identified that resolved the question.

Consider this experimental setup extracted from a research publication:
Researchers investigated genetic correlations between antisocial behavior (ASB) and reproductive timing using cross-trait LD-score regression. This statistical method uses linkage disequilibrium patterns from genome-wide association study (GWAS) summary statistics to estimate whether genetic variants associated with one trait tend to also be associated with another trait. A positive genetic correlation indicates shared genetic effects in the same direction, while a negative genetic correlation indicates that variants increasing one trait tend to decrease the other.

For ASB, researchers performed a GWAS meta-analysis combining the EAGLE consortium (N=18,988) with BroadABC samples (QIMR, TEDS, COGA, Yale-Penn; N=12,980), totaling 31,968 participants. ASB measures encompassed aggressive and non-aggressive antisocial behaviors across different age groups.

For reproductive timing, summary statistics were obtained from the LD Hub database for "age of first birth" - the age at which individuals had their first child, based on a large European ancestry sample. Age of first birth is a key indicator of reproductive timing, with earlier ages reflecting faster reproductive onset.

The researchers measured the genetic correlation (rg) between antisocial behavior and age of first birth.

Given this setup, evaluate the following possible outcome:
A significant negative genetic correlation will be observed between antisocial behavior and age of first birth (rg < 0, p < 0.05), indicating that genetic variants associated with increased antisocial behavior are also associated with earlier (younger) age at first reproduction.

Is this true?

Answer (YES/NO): YES